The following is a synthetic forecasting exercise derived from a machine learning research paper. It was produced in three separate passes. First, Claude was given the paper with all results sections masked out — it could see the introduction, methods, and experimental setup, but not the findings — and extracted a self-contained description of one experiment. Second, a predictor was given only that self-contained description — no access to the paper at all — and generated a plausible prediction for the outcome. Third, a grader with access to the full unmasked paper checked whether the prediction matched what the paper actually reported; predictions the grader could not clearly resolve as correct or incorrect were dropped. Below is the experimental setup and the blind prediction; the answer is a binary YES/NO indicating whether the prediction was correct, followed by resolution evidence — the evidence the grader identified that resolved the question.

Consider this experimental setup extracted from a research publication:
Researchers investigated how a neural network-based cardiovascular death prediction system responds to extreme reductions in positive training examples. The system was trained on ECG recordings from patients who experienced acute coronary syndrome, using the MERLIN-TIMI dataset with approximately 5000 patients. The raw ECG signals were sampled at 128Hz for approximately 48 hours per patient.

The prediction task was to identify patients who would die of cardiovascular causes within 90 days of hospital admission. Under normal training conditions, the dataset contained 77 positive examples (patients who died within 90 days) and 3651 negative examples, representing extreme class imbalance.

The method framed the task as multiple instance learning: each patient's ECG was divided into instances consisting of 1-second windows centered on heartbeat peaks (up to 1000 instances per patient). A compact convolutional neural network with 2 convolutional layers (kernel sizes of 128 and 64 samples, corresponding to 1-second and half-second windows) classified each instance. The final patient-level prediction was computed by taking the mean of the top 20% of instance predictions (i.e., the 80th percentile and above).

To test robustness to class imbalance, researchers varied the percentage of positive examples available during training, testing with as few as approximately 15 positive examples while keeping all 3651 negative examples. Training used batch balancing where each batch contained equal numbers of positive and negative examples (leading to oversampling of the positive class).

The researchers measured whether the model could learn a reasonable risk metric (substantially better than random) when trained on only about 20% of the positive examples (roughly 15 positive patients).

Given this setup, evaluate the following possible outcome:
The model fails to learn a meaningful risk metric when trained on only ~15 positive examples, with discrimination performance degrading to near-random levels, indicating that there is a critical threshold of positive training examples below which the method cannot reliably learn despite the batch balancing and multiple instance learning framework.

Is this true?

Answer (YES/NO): NO